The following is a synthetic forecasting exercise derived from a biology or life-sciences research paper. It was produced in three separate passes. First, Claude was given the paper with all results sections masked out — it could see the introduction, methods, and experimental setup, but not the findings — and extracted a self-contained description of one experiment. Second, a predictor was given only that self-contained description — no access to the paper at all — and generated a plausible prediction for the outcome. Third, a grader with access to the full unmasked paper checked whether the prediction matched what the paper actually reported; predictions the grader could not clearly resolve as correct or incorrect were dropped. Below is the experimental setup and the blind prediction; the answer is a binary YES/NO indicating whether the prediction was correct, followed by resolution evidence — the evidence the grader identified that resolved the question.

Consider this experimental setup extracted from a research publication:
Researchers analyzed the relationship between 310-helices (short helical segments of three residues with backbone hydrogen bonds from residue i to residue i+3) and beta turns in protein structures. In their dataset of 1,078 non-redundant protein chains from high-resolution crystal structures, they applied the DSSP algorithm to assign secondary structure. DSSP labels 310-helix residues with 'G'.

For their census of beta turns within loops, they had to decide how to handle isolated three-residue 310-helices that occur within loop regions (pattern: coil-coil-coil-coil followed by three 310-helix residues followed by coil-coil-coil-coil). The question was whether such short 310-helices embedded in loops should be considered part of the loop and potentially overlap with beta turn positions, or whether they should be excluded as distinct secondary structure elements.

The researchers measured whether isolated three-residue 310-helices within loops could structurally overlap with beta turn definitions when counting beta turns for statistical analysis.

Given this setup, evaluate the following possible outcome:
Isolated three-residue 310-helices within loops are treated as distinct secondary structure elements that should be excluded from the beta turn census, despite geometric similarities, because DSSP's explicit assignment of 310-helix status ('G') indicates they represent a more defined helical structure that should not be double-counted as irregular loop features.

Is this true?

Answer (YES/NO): NO